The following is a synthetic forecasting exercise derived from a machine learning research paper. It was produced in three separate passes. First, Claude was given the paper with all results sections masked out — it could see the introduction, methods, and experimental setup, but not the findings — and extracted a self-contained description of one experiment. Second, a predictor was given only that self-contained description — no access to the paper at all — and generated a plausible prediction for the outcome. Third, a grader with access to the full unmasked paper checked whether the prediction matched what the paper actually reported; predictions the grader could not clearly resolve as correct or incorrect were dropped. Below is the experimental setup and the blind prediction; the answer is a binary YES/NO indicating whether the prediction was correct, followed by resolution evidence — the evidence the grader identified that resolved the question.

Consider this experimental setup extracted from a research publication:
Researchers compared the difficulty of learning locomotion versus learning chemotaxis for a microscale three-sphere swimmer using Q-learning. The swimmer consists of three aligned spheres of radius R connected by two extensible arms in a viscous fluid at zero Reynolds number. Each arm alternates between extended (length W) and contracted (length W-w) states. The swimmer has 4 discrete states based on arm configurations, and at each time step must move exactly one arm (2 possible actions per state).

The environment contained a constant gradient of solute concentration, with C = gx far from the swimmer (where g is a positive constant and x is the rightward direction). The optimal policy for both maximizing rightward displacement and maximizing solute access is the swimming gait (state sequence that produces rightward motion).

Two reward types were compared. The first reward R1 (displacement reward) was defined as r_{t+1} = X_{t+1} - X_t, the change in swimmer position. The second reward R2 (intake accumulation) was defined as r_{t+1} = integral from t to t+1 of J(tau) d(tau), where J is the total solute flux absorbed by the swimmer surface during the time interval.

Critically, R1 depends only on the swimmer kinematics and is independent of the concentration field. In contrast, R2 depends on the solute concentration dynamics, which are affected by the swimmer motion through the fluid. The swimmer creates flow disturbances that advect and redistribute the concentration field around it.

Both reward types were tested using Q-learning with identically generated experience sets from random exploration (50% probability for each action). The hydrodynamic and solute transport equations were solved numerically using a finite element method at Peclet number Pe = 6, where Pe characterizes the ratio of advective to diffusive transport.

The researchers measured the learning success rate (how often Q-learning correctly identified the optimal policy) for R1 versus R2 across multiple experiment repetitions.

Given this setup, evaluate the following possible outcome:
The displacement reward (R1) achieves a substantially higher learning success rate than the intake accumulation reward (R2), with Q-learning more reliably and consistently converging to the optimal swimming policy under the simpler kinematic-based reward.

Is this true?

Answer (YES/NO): YES